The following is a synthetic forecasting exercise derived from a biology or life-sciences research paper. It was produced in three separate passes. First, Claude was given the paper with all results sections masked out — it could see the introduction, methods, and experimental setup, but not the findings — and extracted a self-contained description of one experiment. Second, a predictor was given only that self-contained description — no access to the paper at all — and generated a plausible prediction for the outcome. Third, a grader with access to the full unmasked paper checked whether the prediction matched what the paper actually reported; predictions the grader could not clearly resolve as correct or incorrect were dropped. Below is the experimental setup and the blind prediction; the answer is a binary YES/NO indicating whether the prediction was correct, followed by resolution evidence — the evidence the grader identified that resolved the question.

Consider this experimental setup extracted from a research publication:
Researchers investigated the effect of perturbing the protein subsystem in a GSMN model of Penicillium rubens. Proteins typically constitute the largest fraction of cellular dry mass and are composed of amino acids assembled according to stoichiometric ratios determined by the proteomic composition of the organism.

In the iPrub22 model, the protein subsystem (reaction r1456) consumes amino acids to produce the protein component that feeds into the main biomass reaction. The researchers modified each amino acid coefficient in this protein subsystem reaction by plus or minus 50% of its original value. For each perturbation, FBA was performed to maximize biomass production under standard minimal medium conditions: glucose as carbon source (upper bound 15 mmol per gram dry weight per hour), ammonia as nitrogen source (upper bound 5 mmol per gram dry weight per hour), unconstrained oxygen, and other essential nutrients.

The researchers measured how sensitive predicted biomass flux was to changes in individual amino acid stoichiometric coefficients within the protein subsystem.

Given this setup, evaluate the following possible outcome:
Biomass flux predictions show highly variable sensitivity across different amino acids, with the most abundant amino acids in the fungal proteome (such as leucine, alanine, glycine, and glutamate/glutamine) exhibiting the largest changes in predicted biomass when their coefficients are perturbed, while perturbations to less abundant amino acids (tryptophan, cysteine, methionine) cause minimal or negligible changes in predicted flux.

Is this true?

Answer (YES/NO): NO